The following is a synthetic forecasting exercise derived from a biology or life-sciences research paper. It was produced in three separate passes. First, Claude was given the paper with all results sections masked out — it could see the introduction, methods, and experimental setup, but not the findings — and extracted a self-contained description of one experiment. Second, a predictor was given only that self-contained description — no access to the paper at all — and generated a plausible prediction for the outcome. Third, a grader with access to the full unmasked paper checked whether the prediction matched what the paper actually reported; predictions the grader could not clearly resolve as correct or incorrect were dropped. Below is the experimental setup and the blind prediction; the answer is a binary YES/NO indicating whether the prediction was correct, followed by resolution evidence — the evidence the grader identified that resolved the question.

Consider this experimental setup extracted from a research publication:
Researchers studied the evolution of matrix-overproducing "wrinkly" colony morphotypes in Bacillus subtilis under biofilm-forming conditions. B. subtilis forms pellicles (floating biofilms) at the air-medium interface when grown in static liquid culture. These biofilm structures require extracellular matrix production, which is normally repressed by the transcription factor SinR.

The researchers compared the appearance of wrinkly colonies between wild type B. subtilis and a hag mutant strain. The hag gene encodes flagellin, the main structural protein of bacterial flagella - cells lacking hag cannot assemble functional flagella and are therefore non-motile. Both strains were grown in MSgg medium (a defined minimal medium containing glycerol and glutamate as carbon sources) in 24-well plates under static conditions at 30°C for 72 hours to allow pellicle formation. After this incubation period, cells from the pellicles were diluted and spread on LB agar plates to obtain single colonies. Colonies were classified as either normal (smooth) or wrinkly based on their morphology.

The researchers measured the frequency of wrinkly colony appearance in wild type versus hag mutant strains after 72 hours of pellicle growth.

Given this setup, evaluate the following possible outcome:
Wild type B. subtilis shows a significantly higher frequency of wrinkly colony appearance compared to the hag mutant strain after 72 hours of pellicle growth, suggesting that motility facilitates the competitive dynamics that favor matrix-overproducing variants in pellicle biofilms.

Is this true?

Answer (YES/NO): NO